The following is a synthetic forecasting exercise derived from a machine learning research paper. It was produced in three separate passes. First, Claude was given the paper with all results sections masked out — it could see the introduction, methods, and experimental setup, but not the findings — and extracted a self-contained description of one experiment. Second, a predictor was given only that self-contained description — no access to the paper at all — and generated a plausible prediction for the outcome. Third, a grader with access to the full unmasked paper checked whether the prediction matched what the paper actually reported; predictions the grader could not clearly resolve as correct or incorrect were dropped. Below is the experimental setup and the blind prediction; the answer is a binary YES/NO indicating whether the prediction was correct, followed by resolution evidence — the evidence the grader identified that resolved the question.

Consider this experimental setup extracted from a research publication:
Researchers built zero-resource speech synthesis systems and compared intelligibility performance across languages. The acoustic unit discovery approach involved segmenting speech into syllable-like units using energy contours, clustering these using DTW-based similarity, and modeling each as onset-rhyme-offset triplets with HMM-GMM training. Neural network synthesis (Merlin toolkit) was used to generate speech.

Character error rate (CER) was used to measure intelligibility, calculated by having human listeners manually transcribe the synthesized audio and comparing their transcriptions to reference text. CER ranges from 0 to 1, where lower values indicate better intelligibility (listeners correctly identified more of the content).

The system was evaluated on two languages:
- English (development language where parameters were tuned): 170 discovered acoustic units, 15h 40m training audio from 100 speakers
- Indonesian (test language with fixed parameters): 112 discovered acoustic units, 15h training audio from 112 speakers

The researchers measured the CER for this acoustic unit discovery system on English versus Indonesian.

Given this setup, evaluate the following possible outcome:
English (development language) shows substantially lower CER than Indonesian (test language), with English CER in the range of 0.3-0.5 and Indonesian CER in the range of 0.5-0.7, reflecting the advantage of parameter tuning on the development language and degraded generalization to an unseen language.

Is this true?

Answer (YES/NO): NO